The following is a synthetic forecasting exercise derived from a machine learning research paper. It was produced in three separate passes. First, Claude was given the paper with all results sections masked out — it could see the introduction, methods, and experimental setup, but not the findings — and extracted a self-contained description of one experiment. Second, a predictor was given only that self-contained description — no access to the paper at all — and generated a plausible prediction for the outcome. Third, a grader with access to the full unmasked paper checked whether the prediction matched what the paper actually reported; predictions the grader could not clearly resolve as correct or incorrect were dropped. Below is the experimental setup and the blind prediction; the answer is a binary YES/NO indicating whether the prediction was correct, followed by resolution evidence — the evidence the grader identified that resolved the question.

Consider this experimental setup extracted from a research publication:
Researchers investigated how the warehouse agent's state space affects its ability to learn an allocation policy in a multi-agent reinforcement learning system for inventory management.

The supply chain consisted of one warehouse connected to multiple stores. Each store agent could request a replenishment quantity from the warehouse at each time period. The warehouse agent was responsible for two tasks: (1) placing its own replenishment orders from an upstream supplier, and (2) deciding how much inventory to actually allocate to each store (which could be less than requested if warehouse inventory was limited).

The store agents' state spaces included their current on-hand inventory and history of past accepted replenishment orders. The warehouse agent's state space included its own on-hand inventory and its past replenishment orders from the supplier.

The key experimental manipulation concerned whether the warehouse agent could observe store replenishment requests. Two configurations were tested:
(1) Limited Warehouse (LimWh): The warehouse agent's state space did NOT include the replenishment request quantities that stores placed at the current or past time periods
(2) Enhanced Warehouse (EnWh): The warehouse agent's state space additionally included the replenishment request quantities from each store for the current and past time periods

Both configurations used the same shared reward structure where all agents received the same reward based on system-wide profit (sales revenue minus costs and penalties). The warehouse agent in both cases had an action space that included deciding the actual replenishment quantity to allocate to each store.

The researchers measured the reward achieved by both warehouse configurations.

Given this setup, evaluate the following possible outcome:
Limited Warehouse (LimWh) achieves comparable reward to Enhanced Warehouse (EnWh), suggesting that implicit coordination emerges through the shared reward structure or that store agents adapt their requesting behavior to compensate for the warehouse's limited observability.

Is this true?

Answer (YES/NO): NO